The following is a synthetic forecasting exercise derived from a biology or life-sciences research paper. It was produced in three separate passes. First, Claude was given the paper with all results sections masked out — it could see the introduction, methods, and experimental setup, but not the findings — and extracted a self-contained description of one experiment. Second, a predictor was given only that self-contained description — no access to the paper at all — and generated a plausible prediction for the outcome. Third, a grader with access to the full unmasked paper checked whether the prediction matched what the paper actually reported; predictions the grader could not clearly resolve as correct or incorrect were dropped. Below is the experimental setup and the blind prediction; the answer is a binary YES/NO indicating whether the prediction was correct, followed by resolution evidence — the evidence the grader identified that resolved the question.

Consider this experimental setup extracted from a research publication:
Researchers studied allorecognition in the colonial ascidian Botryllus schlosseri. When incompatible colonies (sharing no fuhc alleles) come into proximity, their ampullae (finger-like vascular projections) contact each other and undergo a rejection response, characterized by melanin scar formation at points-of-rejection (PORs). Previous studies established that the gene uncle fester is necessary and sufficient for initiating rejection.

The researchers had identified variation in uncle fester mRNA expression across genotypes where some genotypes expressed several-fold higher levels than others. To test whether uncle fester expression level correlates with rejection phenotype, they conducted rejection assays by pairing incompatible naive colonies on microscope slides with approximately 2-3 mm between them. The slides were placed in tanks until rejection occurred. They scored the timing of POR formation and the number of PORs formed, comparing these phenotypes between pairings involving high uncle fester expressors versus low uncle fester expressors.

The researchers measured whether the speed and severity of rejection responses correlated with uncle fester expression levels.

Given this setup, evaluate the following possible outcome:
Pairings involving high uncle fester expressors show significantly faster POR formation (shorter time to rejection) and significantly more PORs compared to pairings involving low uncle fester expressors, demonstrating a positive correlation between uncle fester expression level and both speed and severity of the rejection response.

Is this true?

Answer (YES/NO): YES